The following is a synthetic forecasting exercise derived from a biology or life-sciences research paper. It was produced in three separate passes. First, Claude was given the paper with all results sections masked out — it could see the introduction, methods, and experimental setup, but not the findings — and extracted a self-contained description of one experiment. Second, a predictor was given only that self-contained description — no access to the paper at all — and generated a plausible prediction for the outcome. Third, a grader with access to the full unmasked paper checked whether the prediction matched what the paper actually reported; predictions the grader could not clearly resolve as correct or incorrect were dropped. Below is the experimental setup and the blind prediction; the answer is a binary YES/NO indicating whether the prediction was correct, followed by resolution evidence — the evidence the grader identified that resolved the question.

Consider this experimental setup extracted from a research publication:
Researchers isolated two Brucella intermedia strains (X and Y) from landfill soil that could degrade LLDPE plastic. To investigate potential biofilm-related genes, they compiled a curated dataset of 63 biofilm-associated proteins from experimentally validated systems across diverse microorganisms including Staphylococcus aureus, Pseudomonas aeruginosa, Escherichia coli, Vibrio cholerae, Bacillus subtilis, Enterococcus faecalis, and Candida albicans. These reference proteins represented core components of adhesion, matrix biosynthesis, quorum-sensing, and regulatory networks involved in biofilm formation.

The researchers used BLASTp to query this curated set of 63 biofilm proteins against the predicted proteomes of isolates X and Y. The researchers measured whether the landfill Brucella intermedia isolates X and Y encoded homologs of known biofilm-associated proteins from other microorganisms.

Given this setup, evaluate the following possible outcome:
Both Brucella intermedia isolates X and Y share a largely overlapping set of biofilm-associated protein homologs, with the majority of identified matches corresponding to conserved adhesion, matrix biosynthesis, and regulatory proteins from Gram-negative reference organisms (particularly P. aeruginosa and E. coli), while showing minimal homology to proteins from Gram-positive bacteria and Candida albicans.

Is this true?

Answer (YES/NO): NO